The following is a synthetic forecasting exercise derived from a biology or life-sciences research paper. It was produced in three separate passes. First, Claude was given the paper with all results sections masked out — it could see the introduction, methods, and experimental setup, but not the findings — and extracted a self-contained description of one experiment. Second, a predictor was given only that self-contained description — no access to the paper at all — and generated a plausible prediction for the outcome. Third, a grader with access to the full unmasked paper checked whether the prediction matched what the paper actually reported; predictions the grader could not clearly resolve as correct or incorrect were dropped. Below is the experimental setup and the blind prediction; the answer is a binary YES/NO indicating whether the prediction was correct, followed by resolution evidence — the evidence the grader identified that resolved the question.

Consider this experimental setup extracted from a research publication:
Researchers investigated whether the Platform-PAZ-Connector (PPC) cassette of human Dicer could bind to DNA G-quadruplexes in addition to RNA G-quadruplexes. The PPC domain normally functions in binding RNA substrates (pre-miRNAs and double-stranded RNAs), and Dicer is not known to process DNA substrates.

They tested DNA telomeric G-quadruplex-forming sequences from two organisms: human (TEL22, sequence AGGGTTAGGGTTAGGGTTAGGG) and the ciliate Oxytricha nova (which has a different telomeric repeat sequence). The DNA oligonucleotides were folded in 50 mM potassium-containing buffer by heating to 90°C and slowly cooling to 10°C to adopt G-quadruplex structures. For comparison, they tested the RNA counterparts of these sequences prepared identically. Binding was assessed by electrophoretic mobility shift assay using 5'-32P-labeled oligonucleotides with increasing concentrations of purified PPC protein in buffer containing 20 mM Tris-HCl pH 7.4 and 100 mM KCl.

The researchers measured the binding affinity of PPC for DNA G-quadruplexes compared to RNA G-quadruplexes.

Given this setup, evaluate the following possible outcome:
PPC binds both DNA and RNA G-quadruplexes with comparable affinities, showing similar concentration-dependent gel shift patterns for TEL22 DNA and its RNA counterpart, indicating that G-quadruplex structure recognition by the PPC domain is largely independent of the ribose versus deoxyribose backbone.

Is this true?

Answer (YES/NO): NO